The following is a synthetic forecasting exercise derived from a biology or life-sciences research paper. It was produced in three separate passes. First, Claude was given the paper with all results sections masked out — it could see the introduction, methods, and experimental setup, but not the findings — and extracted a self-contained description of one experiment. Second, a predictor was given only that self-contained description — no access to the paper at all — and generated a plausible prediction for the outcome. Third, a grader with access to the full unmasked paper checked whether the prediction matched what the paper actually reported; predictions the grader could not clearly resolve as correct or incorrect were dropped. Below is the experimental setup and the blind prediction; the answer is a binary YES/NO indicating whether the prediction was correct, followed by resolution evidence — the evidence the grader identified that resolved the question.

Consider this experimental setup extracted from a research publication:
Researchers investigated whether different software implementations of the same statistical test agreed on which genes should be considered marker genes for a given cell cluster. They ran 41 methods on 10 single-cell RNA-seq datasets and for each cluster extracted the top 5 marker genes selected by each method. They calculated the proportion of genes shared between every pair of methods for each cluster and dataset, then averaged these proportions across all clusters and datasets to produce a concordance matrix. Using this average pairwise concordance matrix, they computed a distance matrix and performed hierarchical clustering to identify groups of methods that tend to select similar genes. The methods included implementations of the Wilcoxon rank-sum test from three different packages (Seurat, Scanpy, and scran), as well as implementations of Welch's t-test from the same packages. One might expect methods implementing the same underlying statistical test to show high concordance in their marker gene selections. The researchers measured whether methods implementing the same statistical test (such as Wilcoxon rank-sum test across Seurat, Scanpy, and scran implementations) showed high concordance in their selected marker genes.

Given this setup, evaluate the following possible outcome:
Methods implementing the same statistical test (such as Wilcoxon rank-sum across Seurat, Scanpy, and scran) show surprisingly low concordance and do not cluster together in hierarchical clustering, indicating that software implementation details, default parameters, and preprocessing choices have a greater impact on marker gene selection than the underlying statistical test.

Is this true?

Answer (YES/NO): NO